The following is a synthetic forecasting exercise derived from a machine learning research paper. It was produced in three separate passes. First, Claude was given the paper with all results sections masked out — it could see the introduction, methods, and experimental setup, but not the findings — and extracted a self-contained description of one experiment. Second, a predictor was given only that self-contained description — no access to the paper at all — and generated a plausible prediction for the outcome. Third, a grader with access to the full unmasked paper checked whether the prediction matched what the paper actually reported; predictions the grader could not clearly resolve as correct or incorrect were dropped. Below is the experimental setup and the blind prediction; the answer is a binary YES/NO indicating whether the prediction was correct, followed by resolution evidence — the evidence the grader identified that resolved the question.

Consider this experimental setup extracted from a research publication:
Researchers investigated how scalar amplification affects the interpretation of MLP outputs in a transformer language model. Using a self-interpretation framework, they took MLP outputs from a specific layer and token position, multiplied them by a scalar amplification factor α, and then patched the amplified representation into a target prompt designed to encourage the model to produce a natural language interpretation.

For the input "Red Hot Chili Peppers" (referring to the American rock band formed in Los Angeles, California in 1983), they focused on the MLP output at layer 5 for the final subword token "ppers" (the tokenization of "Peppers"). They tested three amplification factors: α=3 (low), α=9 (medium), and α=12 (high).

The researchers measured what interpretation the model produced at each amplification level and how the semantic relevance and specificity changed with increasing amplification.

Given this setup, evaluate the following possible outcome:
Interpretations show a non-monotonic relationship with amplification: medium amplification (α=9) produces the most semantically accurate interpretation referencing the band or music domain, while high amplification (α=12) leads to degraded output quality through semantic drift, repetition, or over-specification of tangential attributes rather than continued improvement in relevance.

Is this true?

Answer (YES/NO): NO